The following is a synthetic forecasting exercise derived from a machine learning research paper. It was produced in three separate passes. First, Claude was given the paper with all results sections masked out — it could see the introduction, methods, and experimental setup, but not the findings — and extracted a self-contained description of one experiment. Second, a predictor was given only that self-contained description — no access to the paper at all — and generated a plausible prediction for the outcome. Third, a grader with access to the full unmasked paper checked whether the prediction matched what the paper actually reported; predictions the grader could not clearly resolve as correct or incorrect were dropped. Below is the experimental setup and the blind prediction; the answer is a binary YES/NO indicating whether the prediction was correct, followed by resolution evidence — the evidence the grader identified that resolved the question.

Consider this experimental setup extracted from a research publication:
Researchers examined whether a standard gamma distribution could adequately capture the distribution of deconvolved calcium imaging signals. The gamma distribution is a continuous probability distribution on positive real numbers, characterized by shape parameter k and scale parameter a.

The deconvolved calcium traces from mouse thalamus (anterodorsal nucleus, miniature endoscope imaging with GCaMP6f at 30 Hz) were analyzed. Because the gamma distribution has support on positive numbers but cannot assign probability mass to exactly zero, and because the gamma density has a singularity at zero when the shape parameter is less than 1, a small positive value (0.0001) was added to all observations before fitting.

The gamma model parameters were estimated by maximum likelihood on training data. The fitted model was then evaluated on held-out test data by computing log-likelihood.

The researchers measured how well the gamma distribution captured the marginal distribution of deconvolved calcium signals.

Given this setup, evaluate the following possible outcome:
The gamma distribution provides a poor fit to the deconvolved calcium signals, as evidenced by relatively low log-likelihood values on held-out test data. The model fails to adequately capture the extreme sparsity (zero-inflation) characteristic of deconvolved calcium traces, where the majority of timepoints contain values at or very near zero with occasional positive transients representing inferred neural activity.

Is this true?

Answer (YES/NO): YES